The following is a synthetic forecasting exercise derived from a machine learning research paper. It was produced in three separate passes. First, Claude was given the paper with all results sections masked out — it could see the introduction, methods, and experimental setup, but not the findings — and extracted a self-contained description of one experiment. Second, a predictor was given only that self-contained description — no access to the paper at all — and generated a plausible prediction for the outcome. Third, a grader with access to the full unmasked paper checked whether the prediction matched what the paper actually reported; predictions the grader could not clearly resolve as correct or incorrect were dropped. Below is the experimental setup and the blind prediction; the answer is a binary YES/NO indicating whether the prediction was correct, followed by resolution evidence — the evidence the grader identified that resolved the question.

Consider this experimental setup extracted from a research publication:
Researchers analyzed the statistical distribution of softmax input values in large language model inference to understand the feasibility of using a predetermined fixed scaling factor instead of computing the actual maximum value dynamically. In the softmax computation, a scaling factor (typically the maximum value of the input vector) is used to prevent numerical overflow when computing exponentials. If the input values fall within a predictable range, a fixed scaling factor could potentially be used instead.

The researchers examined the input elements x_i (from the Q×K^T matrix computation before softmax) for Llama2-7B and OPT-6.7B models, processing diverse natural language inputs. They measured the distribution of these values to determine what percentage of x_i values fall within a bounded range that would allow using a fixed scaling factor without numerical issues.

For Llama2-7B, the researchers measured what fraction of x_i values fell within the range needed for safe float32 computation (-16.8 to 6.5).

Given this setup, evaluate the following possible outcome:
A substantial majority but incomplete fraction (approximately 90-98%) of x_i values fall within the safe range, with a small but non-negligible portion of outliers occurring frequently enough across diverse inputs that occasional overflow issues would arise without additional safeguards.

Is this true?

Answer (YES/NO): NO